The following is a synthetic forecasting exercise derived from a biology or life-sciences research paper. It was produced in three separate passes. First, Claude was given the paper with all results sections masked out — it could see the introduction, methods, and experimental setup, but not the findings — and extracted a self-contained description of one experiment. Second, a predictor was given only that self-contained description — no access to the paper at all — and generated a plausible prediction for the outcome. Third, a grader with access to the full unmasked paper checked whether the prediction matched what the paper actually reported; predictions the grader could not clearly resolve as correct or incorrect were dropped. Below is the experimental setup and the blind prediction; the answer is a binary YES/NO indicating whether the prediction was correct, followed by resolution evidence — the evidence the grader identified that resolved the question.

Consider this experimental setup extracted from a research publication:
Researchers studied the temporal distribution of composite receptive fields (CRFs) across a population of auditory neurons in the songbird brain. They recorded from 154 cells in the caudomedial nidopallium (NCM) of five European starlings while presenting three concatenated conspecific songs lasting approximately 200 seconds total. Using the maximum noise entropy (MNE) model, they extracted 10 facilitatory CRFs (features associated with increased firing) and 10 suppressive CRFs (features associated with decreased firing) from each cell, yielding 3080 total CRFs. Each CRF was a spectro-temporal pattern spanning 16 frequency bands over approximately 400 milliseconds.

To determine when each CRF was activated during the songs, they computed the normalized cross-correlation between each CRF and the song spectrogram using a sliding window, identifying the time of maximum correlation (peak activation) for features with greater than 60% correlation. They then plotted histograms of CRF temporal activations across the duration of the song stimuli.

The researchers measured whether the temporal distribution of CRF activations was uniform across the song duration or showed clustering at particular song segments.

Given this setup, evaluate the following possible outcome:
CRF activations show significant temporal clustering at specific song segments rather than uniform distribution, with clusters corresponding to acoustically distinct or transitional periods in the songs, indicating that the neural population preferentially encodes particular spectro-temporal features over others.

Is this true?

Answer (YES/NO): NO